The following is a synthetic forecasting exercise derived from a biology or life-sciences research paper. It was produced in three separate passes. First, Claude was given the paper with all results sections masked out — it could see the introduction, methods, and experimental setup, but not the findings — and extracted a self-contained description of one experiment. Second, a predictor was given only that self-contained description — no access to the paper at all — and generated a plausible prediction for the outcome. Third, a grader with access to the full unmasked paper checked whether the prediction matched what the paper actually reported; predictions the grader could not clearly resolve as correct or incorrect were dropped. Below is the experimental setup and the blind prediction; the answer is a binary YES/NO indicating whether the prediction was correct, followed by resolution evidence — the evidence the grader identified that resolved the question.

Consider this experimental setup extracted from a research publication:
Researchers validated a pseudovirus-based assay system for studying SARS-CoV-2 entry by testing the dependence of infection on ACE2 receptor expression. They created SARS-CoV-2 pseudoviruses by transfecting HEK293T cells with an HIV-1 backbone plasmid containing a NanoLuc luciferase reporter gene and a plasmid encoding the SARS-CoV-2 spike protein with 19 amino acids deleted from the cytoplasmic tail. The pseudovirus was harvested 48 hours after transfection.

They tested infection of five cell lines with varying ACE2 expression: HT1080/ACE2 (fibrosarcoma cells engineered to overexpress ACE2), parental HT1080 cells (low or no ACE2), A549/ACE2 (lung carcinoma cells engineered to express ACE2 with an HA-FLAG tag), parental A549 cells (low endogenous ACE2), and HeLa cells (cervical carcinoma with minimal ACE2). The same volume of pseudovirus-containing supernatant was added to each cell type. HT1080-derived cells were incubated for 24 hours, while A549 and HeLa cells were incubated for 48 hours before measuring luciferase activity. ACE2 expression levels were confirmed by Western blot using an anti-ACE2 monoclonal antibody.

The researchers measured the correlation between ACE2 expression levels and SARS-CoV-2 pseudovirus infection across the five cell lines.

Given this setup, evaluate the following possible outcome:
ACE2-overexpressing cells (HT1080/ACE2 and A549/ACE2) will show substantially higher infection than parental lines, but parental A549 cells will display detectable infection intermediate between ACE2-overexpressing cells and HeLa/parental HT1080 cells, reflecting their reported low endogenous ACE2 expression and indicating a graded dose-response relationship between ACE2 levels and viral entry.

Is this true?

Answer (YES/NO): NO